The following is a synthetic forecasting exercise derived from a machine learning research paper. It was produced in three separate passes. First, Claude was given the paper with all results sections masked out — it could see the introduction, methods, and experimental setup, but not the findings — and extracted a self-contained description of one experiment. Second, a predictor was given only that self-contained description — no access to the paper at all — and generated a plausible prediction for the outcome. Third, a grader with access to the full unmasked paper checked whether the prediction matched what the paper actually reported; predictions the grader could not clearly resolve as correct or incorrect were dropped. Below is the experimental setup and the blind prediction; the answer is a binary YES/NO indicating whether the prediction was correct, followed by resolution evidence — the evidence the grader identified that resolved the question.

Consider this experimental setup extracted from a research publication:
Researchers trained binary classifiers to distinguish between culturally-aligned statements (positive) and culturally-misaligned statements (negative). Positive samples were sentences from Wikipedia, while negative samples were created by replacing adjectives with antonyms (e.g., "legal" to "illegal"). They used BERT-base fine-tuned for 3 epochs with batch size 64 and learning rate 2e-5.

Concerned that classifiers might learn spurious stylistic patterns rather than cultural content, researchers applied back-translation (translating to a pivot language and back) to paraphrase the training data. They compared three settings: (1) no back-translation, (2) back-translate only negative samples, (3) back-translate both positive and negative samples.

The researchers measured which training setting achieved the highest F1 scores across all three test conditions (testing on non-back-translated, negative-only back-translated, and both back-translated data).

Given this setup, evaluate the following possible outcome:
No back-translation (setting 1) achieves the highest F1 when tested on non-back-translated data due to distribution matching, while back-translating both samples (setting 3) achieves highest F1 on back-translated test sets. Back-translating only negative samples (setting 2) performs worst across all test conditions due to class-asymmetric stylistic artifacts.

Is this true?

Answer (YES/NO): NO